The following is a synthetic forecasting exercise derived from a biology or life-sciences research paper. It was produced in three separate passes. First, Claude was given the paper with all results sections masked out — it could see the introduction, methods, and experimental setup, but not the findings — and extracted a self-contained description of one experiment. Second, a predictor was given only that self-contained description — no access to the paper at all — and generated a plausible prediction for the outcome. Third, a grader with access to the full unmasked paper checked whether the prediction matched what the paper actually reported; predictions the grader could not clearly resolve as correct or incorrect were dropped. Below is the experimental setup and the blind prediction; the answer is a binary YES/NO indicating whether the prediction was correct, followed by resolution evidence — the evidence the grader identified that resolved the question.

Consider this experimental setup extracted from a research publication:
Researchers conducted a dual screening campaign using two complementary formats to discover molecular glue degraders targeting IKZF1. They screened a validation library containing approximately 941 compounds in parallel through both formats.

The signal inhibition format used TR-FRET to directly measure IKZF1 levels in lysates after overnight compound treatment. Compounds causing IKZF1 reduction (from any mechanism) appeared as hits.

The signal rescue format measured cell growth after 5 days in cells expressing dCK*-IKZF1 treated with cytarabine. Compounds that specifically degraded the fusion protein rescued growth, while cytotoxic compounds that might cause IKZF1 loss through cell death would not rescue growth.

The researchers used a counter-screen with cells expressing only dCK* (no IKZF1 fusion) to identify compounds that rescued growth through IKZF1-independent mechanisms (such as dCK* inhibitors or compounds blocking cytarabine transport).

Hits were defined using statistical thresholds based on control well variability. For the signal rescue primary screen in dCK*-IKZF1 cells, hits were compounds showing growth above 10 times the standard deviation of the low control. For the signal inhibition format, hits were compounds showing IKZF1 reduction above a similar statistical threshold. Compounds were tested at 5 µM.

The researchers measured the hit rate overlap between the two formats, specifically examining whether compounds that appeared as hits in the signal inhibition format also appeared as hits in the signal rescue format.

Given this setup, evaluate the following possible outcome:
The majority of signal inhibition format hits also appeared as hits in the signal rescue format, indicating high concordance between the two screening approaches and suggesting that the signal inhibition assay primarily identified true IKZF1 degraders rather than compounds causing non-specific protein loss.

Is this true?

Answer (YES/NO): NO